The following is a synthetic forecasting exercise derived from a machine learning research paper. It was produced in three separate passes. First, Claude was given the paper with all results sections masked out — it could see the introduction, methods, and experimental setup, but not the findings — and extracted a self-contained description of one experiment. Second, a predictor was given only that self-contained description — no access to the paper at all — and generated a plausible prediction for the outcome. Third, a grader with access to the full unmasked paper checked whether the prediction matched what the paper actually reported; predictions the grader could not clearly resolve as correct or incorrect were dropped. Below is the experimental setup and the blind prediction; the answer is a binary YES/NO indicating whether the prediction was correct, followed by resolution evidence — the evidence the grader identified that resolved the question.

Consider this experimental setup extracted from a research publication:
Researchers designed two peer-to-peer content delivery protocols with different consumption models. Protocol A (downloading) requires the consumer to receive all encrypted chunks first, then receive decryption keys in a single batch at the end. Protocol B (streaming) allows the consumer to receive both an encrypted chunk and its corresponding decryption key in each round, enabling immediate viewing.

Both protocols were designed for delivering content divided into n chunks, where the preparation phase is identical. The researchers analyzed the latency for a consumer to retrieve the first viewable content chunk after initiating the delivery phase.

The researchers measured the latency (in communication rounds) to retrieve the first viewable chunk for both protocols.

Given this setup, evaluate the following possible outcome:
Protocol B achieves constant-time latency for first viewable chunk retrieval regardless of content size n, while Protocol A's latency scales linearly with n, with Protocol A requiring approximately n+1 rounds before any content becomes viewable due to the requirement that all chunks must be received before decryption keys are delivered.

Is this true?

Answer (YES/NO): NO